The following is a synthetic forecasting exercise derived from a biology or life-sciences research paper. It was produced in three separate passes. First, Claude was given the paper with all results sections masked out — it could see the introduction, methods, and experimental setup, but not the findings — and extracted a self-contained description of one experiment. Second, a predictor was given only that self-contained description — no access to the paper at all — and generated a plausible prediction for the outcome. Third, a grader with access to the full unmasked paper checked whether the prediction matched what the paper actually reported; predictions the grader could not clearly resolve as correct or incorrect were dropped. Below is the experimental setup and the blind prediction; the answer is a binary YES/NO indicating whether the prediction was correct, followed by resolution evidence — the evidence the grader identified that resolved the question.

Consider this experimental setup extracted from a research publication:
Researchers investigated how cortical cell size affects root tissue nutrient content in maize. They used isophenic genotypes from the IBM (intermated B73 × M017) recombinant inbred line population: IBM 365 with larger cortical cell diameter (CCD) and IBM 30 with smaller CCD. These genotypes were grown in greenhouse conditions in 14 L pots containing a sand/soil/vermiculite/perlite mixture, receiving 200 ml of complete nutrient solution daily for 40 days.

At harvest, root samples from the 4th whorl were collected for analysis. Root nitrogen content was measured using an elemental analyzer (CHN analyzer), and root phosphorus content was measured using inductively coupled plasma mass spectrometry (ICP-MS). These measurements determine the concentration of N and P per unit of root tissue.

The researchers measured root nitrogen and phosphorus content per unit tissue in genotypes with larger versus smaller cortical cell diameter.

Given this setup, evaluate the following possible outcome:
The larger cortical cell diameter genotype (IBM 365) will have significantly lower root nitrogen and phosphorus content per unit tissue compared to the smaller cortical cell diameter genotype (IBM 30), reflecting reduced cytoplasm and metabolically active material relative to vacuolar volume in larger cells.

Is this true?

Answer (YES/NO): NO